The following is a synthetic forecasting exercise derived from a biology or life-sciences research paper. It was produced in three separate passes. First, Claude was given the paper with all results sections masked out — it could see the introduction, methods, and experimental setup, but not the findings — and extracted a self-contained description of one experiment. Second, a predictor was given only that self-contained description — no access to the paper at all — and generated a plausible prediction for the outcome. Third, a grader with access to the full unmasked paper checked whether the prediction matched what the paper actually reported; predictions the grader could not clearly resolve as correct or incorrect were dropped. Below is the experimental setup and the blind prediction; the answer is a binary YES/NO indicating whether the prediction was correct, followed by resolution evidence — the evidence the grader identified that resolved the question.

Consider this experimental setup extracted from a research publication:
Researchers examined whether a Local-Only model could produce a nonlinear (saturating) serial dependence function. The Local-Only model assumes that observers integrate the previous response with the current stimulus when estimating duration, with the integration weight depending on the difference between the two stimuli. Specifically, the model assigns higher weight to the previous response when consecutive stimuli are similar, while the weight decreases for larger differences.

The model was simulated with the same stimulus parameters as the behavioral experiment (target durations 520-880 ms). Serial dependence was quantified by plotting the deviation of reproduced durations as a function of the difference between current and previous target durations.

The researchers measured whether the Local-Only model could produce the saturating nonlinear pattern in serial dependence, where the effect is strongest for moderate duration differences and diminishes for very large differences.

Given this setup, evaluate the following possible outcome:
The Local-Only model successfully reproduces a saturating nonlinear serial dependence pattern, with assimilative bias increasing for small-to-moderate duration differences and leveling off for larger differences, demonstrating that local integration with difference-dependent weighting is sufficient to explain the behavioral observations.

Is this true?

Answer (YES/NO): NO